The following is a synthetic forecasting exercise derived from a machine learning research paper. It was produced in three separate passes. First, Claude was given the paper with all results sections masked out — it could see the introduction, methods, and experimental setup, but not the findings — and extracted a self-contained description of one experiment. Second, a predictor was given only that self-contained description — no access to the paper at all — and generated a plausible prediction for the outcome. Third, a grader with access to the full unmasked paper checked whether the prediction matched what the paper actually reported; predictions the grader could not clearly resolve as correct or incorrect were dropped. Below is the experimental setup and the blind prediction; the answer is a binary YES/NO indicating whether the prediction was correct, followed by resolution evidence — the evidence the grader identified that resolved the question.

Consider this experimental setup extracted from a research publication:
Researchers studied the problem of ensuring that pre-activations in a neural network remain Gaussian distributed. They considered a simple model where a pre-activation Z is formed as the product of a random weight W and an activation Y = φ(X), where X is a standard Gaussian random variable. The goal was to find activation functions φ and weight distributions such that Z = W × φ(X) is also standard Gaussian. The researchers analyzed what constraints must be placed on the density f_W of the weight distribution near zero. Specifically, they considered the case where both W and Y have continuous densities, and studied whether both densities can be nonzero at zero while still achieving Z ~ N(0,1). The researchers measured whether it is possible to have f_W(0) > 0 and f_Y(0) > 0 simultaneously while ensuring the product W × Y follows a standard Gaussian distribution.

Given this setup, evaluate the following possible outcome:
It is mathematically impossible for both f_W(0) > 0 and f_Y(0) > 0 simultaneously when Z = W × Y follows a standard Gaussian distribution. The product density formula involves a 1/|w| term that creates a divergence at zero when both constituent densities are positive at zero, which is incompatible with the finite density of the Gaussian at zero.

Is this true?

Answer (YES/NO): YES